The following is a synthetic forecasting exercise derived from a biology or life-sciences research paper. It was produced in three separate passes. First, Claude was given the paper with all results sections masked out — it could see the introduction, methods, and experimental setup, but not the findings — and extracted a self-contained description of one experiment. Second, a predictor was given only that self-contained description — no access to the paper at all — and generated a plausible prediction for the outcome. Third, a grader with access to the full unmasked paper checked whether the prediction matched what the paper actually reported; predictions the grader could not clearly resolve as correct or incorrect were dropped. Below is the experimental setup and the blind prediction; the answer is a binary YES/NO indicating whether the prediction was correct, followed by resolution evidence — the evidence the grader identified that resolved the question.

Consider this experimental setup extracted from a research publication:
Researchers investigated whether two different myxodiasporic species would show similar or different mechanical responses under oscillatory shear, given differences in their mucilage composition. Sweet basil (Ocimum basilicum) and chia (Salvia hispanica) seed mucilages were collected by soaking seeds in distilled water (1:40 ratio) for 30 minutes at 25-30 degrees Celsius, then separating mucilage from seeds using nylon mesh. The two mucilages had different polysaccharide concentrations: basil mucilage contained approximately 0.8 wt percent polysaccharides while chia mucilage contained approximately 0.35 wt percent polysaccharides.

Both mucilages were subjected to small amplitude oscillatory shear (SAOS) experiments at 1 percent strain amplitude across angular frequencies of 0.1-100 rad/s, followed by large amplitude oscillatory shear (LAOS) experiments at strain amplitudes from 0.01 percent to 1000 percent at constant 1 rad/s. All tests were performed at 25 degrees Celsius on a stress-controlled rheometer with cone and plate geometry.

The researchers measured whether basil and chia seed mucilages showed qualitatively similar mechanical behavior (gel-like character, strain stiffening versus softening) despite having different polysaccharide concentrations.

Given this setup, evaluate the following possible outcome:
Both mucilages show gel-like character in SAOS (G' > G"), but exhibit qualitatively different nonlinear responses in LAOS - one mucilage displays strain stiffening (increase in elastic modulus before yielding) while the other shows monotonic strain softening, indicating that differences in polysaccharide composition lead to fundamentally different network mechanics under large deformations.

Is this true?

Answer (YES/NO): NO